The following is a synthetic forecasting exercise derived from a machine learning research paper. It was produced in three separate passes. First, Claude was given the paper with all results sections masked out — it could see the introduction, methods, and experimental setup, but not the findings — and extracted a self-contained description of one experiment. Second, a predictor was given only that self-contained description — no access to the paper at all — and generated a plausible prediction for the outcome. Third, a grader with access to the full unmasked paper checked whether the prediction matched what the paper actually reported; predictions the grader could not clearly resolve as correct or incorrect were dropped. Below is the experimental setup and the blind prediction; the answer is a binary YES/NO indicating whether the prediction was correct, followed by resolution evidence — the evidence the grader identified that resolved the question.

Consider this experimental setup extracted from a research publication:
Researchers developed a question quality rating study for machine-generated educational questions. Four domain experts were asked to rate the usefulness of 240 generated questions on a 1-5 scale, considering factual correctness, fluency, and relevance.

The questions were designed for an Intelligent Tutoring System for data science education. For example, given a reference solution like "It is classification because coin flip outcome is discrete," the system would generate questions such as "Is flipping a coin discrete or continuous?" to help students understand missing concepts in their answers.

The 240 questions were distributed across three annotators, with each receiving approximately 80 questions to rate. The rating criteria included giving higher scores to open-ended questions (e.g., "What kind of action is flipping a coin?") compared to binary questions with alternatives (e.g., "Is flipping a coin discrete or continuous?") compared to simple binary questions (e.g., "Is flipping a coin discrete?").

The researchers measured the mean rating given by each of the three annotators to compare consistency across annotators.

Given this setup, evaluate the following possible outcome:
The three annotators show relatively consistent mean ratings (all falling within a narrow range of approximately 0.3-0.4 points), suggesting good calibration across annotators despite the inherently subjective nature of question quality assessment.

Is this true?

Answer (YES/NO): NO